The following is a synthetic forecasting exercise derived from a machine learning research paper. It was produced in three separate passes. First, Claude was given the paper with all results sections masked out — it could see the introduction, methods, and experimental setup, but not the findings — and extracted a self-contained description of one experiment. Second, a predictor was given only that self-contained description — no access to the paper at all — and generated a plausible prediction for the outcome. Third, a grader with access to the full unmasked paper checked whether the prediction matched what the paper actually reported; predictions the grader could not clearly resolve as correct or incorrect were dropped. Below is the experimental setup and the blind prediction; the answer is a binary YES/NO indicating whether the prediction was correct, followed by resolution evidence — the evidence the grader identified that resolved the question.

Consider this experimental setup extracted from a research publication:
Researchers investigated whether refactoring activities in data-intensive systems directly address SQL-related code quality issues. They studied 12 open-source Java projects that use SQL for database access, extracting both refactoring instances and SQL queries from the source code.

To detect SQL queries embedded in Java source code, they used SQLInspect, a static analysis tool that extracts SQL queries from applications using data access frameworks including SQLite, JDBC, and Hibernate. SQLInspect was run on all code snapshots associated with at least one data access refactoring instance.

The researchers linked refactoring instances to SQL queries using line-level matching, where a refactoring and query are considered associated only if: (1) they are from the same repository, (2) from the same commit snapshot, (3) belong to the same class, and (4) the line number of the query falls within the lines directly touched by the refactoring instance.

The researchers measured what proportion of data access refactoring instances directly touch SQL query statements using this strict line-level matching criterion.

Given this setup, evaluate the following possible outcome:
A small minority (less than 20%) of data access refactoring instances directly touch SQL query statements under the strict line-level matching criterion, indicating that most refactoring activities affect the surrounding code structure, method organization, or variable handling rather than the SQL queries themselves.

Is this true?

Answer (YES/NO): YES